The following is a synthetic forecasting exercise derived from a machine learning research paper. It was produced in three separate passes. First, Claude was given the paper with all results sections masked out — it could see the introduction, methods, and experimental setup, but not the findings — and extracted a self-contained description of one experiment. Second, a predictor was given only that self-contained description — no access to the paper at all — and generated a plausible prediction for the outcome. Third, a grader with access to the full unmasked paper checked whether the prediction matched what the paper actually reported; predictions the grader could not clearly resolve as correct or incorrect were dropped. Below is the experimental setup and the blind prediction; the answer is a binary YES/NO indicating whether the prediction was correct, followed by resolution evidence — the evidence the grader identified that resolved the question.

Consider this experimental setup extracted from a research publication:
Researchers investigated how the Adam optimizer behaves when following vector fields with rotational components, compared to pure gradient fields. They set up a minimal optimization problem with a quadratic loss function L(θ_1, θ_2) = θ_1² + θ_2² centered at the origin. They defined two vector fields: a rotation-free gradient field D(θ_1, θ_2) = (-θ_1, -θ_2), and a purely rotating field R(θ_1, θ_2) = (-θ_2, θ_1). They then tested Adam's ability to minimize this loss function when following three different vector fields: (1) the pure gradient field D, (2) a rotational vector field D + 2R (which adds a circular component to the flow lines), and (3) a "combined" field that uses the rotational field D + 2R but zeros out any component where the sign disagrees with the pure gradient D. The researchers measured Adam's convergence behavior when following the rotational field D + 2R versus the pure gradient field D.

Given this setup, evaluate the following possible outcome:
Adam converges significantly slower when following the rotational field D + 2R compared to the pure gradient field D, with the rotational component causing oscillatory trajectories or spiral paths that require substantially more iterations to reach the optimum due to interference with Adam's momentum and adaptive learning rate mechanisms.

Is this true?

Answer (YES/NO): NO